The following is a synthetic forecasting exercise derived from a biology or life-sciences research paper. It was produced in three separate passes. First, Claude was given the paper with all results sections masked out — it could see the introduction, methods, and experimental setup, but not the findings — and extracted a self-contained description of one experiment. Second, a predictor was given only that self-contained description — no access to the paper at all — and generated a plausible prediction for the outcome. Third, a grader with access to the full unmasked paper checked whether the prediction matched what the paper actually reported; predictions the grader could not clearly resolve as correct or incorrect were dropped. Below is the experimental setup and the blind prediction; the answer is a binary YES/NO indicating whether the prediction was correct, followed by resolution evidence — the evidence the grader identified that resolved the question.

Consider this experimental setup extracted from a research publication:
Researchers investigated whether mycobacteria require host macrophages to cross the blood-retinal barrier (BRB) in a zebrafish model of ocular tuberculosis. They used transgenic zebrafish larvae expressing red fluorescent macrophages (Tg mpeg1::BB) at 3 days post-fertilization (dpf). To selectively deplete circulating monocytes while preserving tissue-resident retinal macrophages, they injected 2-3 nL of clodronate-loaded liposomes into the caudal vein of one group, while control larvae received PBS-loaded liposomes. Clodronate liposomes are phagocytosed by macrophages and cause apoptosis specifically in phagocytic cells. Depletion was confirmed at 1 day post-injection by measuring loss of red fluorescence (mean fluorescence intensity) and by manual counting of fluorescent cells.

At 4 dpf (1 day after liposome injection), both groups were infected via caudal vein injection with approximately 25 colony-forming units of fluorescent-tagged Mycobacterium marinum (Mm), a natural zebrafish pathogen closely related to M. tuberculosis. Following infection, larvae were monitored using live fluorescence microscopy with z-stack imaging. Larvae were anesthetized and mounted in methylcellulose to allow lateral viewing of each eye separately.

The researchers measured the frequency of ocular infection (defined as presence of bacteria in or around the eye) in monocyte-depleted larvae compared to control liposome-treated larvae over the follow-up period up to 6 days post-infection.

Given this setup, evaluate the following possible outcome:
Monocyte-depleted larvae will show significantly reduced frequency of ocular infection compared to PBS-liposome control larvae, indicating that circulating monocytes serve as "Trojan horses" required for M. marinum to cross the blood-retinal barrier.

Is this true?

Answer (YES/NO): NO